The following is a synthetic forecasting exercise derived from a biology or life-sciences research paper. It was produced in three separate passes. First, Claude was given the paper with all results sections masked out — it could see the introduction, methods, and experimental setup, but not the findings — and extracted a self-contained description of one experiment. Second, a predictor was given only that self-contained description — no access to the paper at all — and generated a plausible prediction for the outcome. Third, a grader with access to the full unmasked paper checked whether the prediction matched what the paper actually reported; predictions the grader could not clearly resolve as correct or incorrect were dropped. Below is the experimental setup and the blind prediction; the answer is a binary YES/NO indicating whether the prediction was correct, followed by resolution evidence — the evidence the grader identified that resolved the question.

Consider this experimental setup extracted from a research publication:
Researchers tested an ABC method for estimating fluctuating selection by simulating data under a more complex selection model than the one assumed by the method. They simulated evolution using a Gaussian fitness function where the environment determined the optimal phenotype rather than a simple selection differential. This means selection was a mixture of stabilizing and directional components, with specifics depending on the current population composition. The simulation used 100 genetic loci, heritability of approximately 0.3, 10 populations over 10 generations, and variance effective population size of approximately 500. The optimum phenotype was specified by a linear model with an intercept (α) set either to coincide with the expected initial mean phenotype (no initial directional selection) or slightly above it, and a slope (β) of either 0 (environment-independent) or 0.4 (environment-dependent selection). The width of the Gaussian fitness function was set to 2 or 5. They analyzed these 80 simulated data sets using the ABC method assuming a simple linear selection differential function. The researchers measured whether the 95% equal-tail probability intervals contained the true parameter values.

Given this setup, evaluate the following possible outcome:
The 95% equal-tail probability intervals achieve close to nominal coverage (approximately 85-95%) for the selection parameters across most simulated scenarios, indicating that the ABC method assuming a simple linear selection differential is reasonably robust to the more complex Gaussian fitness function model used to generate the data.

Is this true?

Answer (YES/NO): NO